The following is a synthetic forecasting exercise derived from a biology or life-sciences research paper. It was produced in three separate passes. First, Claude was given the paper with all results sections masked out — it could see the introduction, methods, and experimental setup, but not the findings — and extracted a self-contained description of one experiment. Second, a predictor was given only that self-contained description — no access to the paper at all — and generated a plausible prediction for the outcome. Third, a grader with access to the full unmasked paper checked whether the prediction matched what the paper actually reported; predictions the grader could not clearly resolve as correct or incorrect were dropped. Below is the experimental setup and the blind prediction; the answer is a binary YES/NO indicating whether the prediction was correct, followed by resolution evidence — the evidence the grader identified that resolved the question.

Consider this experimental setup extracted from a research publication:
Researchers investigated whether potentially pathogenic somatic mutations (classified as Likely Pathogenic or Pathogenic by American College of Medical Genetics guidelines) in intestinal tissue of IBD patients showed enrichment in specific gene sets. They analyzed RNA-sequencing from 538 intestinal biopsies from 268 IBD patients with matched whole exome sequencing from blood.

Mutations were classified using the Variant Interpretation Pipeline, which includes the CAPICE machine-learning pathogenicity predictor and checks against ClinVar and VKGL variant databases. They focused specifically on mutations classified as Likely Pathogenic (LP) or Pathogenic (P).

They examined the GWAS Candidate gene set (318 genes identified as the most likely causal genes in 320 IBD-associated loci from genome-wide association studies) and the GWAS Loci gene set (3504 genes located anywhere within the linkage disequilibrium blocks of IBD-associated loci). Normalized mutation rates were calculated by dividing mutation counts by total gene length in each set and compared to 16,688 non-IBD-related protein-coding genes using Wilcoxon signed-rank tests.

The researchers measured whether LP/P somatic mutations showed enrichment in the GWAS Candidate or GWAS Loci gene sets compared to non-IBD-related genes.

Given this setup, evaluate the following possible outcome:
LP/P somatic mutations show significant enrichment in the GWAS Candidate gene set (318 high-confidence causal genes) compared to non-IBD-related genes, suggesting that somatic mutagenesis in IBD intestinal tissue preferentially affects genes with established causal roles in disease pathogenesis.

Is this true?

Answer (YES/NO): NO